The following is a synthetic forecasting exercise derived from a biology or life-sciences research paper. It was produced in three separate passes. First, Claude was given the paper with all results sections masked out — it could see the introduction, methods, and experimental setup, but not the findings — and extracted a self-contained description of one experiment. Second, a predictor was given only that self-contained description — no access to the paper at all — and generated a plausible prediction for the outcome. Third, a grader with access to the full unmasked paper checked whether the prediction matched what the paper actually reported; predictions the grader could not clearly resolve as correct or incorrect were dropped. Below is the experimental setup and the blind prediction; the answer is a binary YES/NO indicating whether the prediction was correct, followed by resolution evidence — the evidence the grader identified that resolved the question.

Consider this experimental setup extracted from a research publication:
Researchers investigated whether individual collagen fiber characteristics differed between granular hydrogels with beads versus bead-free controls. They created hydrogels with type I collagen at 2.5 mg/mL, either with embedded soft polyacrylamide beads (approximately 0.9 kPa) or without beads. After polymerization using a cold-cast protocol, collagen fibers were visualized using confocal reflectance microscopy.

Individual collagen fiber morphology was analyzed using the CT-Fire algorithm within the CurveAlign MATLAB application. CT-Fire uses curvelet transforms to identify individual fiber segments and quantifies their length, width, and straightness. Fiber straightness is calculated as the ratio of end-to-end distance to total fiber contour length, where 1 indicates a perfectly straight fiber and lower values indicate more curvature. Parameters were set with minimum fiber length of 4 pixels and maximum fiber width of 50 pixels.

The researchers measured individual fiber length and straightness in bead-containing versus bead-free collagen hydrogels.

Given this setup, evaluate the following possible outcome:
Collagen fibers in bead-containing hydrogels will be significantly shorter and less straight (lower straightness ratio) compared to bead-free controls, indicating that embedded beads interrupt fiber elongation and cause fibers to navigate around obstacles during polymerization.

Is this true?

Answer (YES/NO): NO